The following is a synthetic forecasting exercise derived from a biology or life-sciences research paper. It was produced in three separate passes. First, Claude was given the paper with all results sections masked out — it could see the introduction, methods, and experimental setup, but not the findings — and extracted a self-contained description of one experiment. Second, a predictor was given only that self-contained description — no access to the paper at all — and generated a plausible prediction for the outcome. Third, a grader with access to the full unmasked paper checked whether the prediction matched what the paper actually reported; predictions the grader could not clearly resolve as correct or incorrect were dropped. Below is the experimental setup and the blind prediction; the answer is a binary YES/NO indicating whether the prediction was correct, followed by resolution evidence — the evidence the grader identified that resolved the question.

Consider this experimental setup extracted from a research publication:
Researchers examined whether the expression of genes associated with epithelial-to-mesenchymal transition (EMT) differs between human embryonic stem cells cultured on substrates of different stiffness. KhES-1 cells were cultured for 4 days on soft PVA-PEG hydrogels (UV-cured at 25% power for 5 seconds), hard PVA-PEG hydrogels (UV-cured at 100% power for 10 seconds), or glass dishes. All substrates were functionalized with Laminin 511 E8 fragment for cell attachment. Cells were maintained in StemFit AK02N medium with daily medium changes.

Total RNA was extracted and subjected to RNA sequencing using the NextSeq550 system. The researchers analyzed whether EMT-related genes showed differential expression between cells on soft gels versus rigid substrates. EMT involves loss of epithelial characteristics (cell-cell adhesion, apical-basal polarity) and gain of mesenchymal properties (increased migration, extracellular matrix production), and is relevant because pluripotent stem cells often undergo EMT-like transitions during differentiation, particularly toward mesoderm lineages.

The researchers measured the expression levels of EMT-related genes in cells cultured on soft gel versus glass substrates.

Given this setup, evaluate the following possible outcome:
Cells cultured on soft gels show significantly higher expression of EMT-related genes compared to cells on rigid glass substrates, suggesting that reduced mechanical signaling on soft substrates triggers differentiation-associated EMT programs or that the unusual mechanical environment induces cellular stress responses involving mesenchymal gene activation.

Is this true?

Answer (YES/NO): NO